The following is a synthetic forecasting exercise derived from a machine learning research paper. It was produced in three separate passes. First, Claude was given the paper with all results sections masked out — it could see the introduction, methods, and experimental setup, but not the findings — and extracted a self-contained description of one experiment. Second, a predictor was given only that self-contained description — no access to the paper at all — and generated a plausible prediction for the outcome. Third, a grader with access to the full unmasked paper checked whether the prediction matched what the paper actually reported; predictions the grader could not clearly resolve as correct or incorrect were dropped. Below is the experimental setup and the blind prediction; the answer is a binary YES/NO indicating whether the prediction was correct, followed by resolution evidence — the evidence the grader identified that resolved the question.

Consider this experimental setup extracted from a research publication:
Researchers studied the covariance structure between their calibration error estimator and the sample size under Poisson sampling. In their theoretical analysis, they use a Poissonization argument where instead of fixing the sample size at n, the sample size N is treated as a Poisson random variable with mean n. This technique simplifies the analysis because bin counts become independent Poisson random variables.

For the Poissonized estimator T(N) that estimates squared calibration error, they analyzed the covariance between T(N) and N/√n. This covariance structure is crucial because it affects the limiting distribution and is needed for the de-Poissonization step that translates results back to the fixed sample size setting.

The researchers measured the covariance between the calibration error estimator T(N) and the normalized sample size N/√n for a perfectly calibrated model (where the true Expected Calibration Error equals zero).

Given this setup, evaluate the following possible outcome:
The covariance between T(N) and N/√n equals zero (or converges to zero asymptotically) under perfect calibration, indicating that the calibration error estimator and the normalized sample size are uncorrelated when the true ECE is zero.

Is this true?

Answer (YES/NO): YES